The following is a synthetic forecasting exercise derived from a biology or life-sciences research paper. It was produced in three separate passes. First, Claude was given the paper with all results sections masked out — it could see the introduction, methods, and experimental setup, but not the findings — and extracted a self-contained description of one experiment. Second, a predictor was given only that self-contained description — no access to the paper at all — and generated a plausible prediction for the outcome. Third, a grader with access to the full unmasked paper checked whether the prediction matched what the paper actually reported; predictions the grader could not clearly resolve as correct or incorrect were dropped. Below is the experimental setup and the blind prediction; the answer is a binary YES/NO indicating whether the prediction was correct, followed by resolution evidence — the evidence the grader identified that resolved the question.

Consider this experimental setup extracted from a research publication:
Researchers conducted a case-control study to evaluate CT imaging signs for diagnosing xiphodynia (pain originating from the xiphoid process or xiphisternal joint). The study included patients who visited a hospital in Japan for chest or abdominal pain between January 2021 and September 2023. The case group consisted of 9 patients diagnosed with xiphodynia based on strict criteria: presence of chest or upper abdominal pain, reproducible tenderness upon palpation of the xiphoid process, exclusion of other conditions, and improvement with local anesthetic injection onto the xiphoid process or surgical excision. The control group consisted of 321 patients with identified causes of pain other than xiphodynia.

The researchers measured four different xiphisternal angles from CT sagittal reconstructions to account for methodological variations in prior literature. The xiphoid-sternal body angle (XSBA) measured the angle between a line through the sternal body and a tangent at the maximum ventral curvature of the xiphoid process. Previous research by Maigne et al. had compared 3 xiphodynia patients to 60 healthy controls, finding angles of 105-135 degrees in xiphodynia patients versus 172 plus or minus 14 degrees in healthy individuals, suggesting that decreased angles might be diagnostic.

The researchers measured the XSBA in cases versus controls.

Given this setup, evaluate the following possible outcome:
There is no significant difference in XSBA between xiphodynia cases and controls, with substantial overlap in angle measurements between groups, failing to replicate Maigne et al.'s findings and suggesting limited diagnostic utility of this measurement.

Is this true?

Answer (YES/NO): YES